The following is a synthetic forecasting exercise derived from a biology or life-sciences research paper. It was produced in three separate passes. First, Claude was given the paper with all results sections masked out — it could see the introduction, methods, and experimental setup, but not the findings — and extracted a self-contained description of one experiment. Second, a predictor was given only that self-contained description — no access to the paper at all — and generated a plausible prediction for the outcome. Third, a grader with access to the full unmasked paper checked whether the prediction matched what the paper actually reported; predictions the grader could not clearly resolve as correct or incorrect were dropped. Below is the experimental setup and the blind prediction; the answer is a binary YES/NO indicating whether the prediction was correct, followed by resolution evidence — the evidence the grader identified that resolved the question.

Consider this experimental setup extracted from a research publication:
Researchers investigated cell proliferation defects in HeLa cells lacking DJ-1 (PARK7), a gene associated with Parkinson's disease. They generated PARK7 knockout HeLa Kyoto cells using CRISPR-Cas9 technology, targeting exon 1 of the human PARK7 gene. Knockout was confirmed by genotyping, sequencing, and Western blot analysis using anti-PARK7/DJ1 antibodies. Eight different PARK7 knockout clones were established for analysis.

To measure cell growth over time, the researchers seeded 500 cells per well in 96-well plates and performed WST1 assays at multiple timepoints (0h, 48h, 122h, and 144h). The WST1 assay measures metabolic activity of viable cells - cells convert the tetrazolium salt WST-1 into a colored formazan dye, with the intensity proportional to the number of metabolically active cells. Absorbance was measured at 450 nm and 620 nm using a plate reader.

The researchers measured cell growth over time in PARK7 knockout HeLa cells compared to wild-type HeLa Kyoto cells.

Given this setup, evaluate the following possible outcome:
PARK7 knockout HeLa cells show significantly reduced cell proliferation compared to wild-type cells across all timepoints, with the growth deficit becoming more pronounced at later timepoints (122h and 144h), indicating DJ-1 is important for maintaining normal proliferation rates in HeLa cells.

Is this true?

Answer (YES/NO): YES